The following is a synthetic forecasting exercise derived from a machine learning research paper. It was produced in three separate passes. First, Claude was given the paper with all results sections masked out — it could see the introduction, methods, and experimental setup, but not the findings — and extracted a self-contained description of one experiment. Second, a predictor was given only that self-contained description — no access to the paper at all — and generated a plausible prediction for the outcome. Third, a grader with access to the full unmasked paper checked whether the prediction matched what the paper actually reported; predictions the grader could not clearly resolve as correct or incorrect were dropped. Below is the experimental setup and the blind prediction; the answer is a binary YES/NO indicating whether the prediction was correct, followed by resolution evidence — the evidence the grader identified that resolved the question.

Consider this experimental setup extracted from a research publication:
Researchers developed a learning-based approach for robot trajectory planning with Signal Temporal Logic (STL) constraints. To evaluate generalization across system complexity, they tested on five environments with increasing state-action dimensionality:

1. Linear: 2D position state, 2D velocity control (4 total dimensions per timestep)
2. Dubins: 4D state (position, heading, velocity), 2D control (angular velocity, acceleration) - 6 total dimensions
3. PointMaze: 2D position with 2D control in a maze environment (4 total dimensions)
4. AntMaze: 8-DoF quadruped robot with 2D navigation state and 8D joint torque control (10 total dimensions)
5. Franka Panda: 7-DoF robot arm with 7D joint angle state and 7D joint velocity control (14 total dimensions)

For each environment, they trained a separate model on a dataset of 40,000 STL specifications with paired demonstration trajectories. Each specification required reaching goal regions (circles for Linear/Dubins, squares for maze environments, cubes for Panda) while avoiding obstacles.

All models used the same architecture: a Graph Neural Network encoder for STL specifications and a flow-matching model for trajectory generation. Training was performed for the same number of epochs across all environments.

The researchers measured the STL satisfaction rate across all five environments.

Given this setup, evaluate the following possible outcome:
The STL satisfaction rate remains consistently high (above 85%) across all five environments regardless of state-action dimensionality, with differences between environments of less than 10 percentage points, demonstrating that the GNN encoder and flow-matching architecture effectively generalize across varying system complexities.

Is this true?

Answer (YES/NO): NO